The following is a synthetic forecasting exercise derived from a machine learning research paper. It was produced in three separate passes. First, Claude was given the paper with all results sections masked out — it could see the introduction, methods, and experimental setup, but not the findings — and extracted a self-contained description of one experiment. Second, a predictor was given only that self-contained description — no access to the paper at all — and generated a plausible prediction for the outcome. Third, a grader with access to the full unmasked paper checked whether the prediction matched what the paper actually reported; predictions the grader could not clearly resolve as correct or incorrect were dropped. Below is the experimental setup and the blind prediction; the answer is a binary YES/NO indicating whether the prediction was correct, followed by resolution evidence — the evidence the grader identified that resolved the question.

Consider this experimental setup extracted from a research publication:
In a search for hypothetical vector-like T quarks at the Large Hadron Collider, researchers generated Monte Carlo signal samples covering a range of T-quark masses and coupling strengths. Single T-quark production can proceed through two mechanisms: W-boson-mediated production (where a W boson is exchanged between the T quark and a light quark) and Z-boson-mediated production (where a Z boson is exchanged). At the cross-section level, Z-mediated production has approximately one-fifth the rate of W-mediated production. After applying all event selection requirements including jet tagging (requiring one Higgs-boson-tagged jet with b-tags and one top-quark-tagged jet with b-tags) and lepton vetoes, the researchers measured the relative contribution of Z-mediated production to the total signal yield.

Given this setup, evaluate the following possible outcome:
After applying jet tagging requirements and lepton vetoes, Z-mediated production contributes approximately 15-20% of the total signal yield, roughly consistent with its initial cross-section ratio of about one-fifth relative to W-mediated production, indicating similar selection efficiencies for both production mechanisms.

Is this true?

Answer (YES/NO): NO